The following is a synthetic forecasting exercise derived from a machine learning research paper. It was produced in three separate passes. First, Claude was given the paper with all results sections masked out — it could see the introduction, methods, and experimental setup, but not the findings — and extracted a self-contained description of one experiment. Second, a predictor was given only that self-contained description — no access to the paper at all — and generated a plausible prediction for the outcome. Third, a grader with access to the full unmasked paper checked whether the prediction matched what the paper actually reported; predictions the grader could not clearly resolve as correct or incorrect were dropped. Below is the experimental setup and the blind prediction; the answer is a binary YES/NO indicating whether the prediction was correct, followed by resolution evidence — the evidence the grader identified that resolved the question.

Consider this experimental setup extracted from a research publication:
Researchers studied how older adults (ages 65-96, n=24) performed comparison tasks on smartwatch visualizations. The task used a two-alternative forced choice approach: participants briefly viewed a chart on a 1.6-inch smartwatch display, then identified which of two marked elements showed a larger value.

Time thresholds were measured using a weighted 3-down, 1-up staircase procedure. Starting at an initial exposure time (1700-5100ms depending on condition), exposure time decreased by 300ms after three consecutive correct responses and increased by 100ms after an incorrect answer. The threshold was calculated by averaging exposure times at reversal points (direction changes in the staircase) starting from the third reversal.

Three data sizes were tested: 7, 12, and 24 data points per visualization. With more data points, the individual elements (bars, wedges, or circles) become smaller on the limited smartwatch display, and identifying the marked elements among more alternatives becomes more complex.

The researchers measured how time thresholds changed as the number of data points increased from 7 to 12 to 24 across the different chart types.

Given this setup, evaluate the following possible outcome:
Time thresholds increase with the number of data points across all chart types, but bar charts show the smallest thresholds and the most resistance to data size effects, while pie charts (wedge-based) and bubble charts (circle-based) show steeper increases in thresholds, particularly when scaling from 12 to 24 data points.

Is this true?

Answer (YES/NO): NO